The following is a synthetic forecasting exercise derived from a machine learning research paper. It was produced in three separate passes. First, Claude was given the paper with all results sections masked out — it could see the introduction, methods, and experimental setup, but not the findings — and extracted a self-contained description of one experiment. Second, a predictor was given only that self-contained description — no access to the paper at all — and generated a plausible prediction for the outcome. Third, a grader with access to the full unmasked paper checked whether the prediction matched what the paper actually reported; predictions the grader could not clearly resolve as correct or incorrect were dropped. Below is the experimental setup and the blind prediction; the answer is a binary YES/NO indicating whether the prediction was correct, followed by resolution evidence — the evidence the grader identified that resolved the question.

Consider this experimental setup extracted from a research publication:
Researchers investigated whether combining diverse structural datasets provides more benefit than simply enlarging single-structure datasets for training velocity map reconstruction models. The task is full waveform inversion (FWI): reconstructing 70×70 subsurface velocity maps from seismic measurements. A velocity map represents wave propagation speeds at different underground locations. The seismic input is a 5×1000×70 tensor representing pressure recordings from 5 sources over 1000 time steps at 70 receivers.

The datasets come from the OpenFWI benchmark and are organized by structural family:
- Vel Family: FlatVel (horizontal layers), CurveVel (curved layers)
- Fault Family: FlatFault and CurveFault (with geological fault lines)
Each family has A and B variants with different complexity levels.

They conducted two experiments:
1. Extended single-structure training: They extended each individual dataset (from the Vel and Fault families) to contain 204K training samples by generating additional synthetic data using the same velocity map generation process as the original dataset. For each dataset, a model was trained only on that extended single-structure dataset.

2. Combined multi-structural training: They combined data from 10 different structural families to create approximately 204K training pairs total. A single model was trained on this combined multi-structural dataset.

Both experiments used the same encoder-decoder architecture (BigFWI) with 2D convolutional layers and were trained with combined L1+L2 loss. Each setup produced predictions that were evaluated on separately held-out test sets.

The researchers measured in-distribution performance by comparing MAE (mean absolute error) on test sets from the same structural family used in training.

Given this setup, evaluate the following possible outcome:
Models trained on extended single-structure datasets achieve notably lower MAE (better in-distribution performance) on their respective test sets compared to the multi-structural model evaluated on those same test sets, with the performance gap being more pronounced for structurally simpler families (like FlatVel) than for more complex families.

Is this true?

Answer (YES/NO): YES